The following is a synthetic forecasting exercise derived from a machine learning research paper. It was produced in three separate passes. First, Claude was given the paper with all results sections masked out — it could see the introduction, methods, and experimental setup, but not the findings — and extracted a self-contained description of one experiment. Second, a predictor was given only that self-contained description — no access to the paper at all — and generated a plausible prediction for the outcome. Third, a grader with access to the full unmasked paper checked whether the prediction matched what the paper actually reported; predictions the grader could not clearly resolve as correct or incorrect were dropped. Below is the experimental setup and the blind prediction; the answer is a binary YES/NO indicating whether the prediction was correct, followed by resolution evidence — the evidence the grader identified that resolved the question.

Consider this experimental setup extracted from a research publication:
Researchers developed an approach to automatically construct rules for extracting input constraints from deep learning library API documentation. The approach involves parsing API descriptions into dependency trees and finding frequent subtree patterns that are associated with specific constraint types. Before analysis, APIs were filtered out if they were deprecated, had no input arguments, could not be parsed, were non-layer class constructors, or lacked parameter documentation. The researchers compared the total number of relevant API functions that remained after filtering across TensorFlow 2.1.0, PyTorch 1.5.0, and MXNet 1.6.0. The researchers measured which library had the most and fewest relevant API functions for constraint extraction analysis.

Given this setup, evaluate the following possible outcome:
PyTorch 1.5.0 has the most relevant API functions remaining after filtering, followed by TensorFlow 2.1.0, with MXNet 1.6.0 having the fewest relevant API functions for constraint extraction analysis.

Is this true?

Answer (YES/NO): NO